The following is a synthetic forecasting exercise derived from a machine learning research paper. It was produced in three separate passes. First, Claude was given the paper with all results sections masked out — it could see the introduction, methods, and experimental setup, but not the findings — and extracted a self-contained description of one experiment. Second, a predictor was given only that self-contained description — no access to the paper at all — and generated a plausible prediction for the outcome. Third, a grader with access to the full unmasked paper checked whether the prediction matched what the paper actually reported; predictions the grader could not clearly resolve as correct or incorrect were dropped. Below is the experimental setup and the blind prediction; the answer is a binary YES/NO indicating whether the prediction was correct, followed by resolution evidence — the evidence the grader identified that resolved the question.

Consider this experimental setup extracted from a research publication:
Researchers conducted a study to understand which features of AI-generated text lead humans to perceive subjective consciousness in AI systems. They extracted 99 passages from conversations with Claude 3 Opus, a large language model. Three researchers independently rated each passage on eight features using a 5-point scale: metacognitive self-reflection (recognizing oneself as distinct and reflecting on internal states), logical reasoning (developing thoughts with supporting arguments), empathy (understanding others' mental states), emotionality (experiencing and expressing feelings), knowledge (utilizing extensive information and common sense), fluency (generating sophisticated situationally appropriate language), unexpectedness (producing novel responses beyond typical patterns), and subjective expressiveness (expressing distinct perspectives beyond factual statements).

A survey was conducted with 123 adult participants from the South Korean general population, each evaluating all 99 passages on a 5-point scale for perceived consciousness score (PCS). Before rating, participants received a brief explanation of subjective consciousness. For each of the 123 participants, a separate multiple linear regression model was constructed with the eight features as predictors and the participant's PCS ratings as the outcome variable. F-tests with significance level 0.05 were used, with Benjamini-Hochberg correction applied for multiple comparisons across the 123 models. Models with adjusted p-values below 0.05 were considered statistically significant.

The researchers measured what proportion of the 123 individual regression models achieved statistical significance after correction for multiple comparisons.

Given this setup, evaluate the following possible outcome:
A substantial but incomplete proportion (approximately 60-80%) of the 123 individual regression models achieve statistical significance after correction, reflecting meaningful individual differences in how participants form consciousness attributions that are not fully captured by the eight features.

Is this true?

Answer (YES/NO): YES